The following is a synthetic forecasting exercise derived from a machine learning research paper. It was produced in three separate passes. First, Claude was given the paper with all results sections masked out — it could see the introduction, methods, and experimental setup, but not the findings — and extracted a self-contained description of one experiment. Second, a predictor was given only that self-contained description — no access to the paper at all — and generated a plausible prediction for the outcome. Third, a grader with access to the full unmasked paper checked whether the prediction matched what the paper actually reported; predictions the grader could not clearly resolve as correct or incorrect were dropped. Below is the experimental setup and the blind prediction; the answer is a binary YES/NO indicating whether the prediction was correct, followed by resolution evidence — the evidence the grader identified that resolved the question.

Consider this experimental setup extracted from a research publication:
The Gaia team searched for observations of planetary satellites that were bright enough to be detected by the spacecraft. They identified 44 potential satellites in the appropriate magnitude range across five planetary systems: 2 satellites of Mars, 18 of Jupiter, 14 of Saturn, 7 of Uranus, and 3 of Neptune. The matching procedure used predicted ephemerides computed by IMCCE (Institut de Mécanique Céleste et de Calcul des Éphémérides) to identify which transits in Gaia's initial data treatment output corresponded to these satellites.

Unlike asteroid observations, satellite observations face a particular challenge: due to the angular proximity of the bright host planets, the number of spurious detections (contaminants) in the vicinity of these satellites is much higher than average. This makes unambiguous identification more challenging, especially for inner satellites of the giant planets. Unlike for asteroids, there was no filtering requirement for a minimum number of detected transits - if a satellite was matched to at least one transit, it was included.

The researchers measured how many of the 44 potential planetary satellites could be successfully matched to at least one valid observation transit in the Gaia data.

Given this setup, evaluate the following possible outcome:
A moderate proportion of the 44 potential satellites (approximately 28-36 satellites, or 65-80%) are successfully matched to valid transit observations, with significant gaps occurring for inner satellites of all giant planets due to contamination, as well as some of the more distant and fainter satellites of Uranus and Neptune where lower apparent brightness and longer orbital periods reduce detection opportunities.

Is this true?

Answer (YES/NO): NO